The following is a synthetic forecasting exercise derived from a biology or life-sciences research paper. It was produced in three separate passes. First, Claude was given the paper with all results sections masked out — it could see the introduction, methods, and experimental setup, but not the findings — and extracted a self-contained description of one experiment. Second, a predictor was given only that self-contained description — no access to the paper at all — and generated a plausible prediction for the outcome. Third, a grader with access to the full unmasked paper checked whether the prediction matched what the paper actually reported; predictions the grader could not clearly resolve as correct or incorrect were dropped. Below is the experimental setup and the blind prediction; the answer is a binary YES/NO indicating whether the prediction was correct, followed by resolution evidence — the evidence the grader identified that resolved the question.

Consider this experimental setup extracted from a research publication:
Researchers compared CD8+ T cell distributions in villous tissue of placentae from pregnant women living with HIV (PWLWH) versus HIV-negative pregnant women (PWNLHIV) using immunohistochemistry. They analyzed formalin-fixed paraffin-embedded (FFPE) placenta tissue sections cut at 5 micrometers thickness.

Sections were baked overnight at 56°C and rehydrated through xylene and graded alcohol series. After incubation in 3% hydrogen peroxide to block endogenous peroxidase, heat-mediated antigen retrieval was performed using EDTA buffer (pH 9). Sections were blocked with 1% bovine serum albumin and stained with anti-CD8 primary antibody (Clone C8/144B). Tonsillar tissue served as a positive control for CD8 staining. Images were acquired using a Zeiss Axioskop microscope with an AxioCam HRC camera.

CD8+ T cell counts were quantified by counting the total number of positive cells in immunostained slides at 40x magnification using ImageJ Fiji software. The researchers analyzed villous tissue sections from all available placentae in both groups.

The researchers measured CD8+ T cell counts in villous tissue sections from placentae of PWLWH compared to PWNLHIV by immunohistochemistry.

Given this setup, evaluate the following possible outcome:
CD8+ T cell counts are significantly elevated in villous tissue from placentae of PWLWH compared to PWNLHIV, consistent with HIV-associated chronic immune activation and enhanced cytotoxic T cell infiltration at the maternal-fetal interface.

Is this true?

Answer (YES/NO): YES